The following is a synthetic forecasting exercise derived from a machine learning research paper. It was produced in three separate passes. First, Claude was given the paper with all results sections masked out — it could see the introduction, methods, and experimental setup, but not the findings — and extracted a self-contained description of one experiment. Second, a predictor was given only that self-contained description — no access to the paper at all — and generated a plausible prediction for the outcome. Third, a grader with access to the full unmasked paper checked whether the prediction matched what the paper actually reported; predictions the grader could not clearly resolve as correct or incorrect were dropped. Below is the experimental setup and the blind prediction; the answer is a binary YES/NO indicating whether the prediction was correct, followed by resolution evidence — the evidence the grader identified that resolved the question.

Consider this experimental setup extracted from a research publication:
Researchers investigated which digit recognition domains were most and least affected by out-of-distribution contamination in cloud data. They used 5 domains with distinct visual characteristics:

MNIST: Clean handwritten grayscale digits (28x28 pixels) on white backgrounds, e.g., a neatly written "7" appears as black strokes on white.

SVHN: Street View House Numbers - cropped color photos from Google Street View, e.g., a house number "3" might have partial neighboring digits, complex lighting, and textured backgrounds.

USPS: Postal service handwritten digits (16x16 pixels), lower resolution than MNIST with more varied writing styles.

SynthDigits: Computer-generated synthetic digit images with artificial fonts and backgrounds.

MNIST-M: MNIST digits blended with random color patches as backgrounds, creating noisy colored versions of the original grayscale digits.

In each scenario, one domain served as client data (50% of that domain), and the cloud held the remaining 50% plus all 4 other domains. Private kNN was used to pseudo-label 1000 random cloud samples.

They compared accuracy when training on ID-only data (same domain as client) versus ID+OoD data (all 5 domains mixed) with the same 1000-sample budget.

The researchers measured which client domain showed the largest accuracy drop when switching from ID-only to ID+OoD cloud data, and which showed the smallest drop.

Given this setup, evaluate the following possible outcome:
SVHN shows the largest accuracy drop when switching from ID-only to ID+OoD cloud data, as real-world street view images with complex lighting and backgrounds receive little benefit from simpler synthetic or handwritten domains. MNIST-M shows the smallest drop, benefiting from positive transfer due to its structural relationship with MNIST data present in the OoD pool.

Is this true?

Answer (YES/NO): NO